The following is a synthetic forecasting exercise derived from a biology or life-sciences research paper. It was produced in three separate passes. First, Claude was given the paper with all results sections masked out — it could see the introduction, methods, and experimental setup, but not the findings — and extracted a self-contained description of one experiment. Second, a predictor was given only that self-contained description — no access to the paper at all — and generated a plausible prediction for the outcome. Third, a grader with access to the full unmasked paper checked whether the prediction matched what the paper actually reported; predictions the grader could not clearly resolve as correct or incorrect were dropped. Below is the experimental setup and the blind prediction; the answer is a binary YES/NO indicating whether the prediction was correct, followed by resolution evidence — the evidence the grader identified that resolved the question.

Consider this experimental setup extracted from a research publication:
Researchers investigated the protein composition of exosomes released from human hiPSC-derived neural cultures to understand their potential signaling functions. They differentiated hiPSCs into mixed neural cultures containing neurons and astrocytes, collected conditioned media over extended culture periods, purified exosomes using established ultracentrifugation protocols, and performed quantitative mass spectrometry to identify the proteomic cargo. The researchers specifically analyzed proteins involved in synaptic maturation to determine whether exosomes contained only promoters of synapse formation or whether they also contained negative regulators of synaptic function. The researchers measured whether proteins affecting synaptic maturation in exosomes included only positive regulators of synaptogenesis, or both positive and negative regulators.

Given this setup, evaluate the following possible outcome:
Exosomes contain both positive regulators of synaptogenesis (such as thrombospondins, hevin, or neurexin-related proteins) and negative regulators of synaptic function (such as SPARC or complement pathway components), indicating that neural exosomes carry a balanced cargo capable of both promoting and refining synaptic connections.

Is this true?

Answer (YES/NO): YES